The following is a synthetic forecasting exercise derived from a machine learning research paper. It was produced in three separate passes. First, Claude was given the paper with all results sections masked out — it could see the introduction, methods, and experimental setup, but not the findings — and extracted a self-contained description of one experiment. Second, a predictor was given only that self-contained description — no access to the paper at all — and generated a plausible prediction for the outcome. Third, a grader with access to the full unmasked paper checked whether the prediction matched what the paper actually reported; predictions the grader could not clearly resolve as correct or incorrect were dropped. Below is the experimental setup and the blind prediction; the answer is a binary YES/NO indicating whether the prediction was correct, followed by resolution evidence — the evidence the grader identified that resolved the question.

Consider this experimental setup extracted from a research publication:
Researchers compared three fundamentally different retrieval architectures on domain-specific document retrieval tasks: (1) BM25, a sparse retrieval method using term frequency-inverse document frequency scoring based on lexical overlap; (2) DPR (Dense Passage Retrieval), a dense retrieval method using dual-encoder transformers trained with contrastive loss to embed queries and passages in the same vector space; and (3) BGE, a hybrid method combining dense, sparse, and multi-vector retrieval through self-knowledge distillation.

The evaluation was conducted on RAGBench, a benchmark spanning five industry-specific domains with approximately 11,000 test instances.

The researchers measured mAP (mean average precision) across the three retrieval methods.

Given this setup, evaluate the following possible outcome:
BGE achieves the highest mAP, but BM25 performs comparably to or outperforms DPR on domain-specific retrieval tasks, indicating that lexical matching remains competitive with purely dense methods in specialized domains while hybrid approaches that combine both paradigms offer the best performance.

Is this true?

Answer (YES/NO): YES